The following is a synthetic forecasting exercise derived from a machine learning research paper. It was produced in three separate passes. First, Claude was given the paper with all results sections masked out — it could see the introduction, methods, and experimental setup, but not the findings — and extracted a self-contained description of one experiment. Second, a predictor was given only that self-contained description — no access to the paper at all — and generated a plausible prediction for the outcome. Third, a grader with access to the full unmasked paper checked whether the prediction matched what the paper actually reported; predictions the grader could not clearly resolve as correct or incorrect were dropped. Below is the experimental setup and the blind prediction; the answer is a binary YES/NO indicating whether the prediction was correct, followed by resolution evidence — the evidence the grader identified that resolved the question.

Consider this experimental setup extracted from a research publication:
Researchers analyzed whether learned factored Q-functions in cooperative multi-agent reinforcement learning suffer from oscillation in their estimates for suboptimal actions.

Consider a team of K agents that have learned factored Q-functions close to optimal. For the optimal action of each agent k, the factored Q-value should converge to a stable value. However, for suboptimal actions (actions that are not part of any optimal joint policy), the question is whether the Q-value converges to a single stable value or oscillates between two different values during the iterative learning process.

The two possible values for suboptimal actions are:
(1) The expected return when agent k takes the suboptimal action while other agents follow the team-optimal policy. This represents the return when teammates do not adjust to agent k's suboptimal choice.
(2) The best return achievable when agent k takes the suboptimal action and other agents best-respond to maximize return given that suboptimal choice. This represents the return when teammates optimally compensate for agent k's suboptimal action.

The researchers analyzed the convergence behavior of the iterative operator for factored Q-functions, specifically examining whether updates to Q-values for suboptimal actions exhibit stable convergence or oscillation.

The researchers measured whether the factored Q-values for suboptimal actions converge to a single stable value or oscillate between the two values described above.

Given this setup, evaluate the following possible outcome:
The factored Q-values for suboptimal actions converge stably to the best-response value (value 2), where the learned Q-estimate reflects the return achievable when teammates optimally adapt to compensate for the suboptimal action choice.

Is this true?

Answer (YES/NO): NO